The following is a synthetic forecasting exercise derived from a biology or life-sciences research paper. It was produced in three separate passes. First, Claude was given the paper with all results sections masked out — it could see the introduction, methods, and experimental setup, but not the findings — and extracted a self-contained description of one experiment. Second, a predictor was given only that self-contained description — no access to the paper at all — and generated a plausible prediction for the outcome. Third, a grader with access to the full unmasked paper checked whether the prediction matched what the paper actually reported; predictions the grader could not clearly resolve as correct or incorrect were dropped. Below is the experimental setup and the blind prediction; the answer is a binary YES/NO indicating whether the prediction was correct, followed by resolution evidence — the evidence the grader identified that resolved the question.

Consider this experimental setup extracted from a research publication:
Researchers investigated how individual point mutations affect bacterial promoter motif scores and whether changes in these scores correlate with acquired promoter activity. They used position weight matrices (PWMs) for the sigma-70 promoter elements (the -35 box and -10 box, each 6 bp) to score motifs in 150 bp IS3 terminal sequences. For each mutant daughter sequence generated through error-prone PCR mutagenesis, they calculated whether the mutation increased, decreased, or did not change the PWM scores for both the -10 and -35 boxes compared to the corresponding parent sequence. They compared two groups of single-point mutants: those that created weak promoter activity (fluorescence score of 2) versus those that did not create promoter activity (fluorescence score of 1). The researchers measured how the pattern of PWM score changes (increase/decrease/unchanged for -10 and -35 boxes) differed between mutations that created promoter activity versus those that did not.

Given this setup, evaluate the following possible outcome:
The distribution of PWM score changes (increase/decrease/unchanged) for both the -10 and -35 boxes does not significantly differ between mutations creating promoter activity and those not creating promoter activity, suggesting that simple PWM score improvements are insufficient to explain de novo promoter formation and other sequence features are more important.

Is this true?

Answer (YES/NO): NO